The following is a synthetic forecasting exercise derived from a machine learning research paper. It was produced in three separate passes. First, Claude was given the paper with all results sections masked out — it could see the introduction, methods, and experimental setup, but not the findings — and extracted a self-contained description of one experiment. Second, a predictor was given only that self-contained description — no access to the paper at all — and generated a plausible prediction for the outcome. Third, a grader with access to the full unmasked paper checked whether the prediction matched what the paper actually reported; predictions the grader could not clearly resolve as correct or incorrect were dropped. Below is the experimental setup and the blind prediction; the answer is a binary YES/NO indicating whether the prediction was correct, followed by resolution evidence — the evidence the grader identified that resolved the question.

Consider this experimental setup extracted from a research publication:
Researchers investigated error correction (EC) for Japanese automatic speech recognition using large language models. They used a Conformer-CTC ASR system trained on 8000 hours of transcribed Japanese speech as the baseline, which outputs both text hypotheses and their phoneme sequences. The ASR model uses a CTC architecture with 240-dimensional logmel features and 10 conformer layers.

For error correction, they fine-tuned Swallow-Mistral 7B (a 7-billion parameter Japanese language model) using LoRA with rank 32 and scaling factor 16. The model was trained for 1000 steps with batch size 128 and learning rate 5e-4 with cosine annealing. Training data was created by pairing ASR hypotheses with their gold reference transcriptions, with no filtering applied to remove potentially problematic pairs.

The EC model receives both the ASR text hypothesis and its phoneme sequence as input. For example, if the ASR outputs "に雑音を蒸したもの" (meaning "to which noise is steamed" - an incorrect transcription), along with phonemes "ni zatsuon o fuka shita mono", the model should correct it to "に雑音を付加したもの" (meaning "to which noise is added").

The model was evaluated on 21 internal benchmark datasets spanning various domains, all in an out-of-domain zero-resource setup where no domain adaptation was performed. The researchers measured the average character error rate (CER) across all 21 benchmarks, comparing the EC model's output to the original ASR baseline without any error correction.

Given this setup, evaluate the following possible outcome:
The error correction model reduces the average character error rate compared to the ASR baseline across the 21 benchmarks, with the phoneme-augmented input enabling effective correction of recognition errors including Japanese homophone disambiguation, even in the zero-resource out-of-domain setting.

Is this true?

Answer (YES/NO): NO